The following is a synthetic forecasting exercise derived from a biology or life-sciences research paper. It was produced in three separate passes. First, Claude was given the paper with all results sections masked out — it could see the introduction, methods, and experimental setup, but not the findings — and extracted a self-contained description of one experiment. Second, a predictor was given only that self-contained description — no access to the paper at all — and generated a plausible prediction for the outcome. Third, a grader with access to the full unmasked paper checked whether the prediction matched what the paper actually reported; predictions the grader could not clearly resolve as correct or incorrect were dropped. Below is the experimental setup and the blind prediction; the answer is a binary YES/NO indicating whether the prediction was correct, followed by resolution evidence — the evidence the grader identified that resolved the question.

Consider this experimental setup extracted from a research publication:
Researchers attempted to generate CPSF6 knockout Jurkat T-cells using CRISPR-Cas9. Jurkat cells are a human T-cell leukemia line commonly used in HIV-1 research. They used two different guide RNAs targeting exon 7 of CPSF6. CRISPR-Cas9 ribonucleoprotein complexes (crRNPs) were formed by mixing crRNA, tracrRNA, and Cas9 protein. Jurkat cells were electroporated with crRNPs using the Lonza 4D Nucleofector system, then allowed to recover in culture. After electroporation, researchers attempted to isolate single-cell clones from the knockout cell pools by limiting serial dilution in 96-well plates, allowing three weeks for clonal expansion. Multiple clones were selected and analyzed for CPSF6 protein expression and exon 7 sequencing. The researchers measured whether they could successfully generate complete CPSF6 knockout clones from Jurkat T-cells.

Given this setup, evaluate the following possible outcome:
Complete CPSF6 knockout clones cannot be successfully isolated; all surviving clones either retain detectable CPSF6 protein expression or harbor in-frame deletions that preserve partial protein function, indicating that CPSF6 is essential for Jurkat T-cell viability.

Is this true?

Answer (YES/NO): YES